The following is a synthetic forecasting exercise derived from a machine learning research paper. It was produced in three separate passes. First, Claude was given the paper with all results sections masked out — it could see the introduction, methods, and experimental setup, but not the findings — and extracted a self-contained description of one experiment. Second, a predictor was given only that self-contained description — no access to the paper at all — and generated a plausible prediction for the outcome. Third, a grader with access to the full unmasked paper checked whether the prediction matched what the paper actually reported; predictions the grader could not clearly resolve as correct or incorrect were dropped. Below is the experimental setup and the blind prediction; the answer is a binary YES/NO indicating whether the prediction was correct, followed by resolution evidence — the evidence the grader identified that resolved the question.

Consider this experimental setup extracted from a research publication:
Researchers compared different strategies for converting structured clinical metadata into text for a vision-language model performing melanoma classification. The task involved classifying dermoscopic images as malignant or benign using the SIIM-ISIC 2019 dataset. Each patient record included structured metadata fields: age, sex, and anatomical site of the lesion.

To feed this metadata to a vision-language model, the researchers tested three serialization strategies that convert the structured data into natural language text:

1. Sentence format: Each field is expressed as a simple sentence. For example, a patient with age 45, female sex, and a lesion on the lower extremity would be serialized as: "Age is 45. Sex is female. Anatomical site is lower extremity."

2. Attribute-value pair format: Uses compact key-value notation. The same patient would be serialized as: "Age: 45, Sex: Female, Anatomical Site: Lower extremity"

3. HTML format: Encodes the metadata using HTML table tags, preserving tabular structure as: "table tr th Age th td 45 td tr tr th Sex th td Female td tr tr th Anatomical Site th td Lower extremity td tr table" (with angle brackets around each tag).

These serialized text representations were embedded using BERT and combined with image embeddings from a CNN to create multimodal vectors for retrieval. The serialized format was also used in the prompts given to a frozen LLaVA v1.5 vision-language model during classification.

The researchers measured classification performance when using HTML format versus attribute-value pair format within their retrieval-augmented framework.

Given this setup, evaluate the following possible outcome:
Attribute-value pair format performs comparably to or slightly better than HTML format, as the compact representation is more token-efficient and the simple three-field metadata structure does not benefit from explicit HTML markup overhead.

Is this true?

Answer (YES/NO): NO